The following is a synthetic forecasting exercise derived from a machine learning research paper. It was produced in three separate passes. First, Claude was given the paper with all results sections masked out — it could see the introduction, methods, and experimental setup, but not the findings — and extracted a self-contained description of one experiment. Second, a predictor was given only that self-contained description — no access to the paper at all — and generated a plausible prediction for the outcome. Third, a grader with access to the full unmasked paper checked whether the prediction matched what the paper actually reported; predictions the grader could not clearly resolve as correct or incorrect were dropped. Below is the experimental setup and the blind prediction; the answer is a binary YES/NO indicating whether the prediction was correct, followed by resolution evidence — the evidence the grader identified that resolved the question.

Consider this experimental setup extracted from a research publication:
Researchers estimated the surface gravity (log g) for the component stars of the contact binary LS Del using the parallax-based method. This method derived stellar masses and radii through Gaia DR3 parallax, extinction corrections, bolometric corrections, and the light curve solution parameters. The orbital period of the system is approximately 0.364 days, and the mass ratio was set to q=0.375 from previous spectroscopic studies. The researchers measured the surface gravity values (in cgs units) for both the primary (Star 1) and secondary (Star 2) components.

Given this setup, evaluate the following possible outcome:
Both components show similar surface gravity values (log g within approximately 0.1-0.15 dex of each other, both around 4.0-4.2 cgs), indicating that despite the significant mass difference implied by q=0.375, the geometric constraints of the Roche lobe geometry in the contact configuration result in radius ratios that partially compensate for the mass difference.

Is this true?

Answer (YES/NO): NO